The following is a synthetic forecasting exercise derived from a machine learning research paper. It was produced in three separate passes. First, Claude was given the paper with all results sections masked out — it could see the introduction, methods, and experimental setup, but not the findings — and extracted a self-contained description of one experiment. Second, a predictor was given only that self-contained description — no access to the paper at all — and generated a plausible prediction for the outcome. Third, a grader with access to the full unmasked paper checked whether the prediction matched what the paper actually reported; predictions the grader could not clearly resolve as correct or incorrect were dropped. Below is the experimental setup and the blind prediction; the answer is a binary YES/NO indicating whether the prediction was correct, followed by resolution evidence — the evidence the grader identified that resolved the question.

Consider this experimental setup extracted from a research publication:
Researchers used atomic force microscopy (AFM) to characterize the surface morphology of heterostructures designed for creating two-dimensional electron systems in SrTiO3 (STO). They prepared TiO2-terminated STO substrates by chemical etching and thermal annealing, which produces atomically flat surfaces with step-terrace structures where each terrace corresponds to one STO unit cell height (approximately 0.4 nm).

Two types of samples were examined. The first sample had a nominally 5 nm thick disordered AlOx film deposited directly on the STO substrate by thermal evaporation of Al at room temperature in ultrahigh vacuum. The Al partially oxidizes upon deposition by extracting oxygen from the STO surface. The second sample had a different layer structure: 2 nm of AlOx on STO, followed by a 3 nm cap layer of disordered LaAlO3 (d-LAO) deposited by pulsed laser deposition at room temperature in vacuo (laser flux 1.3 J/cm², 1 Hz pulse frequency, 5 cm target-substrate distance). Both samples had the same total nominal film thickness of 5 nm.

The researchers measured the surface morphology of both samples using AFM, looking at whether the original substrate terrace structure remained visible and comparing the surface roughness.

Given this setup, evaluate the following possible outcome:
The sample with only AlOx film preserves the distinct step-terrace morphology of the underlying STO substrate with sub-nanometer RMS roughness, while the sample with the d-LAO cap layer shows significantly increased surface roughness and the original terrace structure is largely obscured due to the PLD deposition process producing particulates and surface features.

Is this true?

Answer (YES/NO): NO